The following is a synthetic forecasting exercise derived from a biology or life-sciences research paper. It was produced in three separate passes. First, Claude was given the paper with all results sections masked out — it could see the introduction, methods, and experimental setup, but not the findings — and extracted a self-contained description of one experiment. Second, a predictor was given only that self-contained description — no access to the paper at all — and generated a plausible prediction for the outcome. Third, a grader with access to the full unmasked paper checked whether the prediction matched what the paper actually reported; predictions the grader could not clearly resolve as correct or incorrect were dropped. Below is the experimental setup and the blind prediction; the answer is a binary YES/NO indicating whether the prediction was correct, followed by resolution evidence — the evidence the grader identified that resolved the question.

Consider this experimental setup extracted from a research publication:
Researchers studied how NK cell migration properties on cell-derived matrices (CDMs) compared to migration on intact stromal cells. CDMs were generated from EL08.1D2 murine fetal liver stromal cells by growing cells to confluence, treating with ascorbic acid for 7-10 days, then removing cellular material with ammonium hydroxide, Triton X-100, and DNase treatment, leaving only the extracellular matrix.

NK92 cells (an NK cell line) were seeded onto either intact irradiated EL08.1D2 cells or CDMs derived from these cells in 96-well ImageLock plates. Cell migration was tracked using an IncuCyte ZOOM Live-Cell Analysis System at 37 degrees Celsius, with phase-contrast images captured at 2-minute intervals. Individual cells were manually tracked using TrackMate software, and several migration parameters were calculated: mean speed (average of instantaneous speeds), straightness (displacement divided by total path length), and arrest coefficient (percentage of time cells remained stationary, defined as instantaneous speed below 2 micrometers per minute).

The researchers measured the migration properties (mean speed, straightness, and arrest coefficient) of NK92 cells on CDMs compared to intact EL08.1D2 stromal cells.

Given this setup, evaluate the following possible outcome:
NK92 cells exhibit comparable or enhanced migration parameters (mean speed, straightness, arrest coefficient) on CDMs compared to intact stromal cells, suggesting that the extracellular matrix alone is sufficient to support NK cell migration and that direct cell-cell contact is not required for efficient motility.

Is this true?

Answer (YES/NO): YES